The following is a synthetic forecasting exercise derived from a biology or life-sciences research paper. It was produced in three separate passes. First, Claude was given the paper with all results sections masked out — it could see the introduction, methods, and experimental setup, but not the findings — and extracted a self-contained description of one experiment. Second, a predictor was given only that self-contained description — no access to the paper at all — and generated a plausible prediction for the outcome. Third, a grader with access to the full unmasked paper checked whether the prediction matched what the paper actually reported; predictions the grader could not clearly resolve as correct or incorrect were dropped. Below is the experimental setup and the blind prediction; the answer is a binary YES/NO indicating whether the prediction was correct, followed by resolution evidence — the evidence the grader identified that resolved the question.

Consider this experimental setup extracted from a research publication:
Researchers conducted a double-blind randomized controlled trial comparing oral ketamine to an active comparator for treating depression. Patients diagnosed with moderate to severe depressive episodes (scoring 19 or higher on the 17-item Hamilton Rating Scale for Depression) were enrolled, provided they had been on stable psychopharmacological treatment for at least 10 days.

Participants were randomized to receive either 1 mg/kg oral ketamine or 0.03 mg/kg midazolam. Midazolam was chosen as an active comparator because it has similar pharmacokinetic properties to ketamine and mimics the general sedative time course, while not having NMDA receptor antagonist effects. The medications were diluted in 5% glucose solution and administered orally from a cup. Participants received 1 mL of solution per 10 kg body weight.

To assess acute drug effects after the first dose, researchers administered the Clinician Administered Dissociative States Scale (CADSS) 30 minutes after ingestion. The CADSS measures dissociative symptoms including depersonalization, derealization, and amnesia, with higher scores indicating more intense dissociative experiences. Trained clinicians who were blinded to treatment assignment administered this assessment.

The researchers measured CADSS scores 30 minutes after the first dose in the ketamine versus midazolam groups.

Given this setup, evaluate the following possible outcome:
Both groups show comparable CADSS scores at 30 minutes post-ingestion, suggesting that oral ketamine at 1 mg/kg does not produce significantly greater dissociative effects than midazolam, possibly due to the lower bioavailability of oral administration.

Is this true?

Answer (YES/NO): NO